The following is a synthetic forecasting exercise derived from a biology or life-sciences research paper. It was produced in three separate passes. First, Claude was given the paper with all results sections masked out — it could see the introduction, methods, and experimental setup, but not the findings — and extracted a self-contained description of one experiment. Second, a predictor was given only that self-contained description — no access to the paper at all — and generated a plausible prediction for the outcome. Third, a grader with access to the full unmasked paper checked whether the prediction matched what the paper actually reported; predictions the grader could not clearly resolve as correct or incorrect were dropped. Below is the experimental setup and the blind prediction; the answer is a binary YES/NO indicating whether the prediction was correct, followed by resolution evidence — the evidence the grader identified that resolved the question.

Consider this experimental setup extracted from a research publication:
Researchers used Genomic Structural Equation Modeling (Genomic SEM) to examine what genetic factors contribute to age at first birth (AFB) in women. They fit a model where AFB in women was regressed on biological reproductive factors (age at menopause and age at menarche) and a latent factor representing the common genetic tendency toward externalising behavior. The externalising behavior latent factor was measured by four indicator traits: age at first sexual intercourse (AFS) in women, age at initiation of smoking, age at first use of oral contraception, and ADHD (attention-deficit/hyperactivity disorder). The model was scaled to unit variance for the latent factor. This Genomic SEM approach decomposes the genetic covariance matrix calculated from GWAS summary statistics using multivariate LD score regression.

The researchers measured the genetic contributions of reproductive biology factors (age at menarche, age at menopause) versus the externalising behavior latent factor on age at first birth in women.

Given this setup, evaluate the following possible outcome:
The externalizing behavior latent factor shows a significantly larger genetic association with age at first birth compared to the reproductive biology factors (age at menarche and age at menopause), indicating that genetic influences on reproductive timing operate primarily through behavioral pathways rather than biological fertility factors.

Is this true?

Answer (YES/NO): YES